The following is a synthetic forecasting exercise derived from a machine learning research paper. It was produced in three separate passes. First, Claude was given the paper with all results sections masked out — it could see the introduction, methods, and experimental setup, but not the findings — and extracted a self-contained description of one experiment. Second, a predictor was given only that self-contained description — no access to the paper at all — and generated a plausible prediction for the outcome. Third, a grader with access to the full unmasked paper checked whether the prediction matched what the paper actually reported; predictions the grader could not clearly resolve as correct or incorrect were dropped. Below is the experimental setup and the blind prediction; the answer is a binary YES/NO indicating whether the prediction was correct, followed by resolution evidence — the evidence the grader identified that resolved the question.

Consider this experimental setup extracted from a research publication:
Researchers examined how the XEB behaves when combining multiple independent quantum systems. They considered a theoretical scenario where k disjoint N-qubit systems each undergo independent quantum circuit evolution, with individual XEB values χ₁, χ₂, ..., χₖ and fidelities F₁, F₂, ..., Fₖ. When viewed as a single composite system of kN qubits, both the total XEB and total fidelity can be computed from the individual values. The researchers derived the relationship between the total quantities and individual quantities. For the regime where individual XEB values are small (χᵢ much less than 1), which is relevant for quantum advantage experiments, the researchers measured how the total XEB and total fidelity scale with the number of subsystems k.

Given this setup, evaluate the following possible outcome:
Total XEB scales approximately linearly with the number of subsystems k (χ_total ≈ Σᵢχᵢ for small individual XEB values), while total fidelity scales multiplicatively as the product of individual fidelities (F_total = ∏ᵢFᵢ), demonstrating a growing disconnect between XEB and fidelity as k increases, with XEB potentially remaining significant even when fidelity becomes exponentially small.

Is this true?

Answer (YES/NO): YES